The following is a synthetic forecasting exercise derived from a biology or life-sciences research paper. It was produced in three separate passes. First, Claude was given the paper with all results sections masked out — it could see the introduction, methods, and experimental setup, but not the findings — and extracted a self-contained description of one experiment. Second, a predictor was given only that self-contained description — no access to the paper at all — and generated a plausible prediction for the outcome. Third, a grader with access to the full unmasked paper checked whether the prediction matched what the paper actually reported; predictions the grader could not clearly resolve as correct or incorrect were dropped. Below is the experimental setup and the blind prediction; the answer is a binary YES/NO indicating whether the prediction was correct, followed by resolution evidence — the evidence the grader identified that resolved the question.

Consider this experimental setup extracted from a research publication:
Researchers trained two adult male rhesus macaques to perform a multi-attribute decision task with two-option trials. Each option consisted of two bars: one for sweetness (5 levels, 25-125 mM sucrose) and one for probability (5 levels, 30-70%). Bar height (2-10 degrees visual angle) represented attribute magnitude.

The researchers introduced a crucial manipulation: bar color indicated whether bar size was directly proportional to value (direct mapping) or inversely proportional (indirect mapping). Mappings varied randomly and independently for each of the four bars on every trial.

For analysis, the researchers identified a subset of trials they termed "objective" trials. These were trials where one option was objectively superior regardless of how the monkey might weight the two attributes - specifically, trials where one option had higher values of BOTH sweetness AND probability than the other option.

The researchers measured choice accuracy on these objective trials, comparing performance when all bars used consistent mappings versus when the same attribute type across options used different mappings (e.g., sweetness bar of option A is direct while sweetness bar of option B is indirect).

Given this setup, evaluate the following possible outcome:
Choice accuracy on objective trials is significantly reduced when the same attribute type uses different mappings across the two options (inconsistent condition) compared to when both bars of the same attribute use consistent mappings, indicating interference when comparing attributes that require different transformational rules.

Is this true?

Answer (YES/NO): YES